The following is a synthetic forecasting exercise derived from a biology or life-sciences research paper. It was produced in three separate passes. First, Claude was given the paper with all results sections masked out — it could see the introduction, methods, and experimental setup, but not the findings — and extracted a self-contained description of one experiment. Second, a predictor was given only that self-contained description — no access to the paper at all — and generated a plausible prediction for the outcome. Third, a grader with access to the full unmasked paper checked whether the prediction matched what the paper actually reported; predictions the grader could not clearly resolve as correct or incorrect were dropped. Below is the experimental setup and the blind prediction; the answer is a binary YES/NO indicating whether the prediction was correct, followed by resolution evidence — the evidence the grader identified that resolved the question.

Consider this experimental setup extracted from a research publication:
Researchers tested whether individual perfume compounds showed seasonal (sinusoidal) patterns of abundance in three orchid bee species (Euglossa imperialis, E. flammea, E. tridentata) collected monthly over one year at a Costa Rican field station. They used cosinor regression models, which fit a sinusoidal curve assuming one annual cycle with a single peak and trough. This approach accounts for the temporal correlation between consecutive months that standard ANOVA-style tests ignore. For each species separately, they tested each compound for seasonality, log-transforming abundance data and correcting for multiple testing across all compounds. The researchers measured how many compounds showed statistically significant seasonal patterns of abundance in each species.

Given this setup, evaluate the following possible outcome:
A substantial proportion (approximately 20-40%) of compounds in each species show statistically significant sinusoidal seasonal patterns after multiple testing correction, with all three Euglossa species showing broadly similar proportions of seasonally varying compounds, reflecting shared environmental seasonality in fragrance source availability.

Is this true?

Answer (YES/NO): YES